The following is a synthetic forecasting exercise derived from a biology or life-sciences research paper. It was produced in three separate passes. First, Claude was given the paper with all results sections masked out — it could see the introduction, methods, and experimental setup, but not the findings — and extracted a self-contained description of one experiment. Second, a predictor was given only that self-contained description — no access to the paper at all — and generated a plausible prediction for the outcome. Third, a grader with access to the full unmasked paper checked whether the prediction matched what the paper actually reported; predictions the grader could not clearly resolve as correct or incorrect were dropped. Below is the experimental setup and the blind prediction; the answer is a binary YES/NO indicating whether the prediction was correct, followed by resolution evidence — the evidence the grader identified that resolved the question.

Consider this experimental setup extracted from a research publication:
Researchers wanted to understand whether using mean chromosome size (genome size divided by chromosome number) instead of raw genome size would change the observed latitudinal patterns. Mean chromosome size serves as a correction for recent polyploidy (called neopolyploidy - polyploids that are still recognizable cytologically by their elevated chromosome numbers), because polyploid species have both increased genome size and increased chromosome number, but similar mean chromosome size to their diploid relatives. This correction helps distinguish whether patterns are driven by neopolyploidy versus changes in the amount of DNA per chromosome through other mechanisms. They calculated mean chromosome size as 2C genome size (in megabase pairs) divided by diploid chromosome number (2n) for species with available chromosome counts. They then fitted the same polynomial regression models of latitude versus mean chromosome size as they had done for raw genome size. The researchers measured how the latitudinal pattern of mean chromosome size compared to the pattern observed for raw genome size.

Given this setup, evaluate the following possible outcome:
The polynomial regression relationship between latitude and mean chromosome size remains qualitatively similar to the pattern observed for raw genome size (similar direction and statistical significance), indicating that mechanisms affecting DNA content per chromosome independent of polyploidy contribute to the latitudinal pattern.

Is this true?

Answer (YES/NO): YES